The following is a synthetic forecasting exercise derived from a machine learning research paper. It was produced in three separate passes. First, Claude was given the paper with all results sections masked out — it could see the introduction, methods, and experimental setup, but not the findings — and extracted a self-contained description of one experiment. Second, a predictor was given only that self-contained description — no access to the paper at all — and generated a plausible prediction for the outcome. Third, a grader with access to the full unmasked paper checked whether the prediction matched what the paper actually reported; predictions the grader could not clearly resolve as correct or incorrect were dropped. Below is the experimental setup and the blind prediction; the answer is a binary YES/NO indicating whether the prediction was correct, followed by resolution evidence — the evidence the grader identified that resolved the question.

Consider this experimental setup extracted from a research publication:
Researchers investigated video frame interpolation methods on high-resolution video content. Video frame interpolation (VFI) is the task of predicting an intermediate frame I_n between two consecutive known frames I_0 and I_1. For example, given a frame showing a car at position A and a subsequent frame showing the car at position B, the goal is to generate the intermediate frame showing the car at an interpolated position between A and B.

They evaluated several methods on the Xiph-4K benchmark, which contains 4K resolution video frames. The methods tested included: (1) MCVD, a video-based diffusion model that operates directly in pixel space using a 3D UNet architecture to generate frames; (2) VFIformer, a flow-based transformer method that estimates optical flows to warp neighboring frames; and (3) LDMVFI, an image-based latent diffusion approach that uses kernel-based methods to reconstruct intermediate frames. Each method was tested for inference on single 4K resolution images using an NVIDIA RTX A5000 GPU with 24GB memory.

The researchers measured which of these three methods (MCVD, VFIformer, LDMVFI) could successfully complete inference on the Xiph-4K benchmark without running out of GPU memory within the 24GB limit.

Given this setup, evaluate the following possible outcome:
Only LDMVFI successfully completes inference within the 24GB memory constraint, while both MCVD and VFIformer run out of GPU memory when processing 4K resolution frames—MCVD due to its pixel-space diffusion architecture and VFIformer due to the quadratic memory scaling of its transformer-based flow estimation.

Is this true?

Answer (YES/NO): NO